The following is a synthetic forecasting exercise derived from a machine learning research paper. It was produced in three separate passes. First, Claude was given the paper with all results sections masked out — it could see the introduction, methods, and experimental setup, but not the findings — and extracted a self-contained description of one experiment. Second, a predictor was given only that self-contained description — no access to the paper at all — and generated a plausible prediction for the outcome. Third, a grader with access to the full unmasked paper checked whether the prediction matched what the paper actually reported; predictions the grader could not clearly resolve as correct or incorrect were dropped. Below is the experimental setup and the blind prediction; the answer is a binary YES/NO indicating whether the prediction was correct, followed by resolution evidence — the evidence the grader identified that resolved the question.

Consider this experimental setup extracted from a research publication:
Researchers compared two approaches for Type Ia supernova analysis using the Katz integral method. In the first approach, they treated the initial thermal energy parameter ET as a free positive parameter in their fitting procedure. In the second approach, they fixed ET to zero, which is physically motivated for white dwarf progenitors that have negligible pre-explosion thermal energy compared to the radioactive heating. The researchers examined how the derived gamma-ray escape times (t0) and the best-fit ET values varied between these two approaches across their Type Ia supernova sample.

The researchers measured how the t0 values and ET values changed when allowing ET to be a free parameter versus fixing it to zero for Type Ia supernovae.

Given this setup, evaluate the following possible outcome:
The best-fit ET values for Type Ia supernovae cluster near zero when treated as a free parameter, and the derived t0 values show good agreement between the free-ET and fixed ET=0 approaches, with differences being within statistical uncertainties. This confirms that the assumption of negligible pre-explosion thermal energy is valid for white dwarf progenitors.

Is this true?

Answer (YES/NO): NO